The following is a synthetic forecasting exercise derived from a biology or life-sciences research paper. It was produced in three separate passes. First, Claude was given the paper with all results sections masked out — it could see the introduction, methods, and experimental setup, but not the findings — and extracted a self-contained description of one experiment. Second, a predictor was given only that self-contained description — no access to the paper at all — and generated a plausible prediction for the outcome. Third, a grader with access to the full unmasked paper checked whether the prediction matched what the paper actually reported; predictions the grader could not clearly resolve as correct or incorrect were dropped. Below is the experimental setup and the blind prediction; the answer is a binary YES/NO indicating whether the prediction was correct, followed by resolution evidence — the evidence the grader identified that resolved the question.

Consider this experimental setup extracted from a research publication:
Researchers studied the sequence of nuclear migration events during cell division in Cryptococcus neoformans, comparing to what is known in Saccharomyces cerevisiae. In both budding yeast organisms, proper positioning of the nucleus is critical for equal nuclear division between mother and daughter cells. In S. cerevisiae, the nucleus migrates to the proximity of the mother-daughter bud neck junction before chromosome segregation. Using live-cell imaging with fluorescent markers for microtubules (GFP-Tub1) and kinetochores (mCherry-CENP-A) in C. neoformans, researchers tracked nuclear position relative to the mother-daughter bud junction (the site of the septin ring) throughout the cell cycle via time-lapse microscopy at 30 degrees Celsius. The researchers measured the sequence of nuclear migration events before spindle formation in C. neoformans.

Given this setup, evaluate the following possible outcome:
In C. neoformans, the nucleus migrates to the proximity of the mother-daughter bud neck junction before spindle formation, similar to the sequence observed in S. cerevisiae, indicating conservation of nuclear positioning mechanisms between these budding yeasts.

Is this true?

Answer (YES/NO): NO